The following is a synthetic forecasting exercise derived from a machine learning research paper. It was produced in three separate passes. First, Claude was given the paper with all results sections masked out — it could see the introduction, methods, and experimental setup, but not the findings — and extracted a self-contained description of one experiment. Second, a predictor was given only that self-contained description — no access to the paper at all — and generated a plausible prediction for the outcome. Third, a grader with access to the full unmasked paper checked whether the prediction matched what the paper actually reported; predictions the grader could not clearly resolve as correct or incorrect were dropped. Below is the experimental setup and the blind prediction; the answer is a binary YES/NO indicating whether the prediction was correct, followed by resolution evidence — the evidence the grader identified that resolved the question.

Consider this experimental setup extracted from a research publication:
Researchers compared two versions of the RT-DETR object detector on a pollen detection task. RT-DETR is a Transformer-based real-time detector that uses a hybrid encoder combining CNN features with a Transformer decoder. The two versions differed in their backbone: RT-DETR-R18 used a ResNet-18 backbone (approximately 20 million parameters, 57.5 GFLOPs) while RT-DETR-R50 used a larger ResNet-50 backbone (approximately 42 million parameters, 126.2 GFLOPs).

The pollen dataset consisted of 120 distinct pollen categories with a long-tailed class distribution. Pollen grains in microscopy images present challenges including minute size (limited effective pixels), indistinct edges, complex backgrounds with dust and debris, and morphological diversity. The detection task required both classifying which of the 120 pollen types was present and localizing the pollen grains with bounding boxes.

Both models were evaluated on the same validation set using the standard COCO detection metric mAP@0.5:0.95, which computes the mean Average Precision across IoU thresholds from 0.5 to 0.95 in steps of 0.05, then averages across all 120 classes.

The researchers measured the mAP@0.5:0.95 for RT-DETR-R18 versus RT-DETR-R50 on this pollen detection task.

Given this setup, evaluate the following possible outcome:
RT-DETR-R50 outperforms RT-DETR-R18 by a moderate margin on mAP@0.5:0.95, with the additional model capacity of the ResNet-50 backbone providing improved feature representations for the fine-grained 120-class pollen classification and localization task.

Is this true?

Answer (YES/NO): NO